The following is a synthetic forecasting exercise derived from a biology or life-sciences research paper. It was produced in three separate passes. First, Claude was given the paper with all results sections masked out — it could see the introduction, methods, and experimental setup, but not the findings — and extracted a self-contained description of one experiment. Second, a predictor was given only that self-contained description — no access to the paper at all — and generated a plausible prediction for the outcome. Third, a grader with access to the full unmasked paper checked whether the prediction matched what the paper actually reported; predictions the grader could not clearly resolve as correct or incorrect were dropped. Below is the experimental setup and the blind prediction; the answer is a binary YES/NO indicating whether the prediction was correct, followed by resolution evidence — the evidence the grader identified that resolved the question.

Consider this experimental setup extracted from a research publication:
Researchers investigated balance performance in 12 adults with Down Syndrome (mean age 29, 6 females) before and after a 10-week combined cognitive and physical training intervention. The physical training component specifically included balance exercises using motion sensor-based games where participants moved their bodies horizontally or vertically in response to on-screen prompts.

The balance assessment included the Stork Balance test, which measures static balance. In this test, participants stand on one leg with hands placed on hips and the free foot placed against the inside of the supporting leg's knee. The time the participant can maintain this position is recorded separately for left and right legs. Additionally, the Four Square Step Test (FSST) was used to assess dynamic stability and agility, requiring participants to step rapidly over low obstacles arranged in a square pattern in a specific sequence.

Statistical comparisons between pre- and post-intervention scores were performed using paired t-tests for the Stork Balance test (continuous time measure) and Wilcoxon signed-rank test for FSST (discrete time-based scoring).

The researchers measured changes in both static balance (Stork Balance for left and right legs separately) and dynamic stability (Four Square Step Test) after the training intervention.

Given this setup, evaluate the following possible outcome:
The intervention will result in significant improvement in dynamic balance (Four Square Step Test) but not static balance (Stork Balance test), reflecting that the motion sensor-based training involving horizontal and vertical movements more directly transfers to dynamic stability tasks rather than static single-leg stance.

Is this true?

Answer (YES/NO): NO